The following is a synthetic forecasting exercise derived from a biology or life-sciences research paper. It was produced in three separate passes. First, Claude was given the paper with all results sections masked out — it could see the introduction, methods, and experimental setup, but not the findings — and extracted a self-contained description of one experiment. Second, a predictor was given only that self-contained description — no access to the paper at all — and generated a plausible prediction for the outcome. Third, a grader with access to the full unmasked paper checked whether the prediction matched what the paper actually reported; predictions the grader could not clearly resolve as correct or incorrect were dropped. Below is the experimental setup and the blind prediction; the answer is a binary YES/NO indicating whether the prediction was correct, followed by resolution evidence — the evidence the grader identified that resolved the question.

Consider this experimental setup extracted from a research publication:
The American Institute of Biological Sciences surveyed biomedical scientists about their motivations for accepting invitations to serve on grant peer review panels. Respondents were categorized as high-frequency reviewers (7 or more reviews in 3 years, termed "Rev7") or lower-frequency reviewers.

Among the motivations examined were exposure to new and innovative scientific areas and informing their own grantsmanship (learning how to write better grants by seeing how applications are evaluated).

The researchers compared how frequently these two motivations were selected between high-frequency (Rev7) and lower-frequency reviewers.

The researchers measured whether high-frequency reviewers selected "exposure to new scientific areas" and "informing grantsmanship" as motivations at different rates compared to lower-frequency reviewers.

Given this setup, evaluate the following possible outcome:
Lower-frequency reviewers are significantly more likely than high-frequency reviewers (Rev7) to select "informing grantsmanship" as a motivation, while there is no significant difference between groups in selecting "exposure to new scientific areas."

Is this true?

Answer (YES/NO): NO